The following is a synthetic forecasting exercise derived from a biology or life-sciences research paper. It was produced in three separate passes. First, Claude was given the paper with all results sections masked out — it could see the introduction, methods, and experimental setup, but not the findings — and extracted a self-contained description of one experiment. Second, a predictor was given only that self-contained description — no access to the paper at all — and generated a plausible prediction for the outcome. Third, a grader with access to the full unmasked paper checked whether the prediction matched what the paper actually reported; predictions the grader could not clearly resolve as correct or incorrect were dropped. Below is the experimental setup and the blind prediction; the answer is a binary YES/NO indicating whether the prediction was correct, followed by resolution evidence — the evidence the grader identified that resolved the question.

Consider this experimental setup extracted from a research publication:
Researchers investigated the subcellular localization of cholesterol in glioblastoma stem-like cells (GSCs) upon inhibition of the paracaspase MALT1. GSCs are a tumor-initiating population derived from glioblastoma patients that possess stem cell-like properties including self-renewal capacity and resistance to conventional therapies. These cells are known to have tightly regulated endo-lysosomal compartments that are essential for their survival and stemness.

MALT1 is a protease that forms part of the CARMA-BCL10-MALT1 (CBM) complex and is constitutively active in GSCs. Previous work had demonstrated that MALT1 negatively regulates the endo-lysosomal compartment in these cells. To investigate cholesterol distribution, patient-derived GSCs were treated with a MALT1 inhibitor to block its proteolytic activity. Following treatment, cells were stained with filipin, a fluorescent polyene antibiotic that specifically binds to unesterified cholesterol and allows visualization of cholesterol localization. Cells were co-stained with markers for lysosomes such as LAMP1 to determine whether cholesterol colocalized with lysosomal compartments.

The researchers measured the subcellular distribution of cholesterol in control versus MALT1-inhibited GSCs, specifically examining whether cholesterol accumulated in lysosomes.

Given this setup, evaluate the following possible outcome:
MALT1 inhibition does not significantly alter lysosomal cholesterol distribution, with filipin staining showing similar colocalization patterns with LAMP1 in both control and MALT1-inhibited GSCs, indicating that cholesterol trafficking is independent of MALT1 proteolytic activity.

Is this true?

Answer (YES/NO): NO